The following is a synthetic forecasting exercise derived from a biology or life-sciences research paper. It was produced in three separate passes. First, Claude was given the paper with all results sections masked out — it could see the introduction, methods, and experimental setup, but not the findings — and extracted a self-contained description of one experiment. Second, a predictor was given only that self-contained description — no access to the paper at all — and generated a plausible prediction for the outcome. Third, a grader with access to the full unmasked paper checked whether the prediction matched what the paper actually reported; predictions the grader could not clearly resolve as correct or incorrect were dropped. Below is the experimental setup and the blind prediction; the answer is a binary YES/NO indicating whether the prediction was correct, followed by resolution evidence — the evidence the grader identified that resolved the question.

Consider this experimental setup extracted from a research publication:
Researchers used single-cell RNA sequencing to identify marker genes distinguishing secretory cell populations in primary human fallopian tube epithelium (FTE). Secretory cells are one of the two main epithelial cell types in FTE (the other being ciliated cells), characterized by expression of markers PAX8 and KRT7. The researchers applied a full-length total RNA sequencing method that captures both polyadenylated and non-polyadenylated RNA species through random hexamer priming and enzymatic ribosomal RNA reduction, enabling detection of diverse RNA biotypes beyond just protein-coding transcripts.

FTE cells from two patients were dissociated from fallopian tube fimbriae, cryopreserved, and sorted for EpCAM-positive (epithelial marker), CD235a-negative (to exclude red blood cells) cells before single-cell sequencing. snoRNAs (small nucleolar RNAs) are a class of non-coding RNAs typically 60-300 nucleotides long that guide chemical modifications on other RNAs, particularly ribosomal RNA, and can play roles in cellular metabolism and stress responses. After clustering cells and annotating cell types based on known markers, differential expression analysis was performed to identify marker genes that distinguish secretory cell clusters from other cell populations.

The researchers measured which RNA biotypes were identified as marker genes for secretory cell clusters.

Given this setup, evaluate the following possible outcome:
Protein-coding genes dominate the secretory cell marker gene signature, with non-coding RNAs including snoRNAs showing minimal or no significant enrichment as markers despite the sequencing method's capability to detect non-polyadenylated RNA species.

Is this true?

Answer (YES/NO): NO